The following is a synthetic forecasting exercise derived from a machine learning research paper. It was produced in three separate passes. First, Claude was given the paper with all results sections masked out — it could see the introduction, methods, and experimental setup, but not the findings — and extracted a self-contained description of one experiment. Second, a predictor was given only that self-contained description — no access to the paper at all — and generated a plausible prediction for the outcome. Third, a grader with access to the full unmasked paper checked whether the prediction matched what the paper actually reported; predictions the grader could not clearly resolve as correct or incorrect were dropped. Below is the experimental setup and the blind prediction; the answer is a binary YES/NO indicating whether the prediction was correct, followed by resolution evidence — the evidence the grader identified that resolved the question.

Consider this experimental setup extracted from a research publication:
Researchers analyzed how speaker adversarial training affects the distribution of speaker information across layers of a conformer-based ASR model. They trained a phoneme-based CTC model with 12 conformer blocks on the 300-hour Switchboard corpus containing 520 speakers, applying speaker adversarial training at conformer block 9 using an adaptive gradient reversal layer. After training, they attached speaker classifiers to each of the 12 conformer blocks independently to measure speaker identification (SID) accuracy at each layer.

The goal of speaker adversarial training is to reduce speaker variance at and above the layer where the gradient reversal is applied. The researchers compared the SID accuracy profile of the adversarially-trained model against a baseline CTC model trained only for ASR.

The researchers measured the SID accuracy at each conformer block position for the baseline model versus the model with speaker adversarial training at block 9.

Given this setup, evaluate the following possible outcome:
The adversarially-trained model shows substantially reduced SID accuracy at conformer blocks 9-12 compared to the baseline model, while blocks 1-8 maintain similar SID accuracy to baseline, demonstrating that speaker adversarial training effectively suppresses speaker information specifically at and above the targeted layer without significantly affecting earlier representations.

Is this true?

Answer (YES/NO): NO